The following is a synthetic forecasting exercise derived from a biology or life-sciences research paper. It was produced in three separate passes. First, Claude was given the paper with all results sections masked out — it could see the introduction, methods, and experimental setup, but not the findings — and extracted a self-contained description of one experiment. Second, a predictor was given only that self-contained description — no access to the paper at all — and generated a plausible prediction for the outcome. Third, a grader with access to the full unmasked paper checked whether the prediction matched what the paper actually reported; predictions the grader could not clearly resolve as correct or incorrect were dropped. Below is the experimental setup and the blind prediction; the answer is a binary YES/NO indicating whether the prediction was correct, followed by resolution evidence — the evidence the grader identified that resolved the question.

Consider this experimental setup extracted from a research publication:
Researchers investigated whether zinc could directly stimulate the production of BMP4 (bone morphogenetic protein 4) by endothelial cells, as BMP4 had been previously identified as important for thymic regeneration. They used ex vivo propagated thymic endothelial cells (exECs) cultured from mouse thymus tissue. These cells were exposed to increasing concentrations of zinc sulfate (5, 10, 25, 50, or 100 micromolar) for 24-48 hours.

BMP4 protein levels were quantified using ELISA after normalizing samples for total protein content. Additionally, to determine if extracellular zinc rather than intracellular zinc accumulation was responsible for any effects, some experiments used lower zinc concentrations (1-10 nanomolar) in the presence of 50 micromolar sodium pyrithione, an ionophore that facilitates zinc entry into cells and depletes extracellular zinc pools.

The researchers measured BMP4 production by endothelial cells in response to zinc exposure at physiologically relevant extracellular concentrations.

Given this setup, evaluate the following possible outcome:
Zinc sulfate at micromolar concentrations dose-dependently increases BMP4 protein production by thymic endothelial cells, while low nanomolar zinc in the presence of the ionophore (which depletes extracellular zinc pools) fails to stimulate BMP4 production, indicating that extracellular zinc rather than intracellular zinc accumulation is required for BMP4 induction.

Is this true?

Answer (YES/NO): YES